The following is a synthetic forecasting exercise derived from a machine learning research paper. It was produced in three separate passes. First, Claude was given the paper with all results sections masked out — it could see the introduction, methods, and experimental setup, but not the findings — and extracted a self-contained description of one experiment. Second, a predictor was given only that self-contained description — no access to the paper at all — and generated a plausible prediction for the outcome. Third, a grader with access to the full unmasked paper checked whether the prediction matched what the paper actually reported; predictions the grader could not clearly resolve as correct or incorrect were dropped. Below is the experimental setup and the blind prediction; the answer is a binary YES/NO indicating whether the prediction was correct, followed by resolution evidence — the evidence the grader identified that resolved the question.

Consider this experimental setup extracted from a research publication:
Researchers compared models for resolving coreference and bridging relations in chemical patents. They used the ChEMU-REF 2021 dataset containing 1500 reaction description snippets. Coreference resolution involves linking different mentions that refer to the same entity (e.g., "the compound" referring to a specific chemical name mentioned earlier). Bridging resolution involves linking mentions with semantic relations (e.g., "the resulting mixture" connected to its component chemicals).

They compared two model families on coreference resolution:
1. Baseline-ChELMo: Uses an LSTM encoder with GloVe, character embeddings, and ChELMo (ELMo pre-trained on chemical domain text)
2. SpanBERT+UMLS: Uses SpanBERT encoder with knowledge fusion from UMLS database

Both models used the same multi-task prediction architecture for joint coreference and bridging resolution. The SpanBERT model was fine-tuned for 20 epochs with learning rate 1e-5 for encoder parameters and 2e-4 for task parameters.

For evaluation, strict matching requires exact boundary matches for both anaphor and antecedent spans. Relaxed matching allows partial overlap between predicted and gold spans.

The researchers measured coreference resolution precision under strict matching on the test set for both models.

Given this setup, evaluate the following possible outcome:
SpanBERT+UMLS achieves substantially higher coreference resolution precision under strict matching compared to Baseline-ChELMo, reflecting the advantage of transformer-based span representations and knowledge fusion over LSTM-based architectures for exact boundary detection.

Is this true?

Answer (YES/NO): NO